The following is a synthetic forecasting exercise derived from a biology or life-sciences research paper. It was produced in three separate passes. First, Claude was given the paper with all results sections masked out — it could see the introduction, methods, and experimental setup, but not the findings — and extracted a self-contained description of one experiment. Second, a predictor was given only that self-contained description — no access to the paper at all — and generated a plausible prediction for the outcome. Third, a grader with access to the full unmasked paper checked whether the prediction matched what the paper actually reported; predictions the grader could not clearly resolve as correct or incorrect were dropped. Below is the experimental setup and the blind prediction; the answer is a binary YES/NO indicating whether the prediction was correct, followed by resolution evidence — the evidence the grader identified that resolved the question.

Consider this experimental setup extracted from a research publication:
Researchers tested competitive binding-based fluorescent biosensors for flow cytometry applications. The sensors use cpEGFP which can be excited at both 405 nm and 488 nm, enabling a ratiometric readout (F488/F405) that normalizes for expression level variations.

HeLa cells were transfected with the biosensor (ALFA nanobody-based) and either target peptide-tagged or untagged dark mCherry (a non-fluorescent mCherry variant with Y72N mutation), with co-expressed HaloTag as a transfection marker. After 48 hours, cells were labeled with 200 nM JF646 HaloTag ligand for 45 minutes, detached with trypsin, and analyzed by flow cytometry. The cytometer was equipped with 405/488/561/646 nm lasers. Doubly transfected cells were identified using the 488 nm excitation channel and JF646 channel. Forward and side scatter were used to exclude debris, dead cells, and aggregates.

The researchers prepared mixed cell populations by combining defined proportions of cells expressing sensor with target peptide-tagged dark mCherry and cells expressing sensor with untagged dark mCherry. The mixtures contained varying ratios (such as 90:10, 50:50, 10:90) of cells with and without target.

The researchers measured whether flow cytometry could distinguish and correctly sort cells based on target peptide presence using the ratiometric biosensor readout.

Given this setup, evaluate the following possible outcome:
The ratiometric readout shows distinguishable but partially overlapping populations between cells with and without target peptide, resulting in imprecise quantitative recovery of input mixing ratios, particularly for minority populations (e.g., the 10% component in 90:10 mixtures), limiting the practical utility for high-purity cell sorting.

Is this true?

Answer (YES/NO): NO